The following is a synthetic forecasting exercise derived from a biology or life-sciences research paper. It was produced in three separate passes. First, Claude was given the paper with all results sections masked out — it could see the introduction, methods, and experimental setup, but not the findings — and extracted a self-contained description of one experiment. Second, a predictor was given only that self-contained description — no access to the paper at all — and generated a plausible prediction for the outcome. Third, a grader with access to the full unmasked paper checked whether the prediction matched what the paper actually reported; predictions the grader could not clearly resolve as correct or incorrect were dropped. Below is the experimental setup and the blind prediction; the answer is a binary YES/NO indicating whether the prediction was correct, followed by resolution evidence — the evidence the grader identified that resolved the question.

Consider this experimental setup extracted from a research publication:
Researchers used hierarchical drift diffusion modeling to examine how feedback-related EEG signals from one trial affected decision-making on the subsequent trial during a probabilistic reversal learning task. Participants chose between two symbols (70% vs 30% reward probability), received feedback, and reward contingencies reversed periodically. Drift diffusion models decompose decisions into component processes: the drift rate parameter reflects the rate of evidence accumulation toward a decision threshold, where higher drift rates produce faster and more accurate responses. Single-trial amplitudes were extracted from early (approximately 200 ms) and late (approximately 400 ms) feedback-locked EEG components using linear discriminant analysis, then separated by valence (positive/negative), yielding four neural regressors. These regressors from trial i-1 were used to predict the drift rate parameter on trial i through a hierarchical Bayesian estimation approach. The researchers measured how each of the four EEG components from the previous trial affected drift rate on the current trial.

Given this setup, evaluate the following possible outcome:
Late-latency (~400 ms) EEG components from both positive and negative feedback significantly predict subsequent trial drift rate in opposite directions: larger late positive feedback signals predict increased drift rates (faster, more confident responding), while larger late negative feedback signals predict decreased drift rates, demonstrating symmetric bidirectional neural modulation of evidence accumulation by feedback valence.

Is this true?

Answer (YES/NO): NO